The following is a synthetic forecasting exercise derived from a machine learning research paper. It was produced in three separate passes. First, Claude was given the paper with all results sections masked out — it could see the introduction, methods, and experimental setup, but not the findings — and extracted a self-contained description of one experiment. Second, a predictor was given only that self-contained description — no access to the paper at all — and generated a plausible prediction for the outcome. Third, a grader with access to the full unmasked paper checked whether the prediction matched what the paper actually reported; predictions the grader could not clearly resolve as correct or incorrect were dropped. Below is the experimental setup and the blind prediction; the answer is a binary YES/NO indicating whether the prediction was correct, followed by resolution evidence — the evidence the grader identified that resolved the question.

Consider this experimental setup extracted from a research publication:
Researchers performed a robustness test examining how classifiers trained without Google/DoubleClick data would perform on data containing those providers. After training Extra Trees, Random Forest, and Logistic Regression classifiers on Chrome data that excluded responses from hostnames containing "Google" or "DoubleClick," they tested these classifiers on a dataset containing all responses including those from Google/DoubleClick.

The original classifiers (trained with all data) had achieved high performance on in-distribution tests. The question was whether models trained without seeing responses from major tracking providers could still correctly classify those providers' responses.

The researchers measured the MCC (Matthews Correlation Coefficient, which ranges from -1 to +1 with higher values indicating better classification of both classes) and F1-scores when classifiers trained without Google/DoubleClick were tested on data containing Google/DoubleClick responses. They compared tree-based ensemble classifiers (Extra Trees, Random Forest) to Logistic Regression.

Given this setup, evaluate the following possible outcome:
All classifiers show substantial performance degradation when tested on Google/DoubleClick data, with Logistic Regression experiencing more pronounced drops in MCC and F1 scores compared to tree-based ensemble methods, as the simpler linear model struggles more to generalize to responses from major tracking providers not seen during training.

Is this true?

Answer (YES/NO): NO